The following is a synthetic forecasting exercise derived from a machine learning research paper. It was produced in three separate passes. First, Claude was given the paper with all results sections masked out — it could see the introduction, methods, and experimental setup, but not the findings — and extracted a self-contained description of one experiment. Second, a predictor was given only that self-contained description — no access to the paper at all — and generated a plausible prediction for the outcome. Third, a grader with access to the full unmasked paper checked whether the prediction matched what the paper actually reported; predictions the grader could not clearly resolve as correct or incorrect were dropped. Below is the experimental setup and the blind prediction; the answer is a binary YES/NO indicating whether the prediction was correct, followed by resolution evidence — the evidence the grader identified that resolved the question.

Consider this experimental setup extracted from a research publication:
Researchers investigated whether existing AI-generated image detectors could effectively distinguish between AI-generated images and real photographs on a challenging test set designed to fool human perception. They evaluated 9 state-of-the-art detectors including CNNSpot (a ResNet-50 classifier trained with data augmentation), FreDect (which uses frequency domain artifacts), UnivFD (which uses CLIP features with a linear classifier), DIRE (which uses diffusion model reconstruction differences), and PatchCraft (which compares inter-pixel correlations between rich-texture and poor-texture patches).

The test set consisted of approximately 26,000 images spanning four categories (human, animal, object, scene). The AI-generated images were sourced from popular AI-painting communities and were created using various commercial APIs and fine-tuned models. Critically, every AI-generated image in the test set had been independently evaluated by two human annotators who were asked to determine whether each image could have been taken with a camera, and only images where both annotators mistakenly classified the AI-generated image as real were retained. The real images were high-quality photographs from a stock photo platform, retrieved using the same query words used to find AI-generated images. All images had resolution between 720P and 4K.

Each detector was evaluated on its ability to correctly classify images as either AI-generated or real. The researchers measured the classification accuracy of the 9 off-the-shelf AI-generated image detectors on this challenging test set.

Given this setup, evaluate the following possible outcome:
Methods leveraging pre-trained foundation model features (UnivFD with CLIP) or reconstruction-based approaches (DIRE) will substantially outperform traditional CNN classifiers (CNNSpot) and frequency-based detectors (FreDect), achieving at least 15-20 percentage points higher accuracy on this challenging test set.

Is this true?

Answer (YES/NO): NO